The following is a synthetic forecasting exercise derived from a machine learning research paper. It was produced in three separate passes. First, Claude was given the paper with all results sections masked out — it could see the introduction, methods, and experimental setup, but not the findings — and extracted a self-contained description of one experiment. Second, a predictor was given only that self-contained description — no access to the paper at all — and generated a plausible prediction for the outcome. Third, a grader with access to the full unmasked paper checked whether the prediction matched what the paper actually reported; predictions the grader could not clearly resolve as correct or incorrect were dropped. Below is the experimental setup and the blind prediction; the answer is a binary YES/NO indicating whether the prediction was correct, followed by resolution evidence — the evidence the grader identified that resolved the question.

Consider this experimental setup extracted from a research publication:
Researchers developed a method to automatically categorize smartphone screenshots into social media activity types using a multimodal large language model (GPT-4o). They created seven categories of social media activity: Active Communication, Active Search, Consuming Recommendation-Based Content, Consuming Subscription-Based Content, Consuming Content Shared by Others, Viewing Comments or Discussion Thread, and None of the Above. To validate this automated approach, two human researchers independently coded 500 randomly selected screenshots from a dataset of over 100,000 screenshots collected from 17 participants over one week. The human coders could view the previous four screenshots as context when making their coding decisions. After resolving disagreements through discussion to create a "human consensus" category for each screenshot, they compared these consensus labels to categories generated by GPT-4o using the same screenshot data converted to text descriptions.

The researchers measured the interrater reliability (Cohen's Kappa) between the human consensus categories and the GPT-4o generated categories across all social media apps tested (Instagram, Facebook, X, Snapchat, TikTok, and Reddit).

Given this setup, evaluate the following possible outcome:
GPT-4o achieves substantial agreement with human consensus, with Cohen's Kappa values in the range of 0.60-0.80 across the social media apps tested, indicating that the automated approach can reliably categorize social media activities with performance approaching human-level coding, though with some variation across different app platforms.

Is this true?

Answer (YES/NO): NO